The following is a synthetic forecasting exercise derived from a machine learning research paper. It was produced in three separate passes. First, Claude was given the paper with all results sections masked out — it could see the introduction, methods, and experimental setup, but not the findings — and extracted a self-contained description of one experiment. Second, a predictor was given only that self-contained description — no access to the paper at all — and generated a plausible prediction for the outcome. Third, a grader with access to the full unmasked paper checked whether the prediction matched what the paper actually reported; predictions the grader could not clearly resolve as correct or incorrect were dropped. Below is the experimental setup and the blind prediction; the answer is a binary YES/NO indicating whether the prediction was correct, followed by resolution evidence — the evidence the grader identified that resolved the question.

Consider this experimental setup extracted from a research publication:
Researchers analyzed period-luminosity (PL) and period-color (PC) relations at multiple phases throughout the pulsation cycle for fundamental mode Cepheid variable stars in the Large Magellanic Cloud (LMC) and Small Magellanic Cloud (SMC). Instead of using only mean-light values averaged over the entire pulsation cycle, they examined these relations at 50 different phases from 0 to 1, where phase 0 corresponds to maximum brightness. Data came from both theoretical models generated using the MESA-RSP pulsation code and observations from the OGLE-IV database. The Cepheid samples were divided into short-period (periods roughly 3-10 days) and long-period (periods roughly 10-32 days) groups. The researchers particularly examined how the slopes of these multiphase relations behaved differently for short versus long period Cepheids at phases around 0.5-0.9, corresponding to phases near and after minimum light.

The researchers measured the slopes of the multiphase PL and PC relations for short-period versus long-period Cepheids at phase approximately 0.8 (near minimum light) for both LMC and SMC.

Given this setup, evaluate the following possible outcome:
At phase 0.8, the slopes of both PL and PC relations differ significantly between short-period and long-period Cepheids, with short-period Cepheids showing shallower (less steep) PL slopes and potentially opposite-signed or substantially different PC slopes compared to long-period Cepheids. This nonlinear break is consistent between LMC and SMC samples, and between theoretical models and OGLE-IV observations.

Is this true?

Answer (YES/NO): YES